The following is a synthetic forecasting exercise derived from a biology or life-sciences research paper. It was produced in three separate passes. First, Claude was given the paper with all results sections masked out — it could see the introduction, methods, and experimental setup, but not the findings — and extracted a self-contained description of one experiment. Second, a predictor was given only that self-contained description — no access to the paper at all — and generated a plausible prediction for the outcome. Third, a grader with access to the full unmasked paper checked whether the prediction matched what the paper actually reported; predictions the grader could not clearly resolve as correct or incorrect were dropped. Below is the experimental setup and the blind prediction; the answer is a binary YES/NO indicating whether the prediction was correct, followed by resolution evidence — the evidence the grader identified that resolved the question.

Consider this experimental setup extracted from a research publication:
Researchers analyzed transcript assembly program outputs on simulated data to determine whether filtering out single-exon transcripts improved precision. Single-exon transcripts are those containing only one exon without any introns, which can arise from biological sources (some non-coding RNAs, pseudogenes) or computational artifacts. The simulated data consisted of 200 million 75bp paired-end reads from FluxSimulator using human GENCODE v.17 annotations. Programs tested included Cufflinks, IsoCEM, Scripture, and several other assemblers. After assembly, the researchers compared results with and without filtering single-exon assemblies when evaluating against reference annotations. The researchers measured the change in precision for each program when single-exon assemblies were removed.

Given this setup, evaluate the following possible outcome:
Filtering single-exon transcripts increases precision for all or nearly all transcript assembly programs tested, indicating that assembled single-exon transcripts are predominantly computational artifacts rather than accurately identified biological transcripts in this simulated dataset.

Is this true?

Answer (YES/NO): NO